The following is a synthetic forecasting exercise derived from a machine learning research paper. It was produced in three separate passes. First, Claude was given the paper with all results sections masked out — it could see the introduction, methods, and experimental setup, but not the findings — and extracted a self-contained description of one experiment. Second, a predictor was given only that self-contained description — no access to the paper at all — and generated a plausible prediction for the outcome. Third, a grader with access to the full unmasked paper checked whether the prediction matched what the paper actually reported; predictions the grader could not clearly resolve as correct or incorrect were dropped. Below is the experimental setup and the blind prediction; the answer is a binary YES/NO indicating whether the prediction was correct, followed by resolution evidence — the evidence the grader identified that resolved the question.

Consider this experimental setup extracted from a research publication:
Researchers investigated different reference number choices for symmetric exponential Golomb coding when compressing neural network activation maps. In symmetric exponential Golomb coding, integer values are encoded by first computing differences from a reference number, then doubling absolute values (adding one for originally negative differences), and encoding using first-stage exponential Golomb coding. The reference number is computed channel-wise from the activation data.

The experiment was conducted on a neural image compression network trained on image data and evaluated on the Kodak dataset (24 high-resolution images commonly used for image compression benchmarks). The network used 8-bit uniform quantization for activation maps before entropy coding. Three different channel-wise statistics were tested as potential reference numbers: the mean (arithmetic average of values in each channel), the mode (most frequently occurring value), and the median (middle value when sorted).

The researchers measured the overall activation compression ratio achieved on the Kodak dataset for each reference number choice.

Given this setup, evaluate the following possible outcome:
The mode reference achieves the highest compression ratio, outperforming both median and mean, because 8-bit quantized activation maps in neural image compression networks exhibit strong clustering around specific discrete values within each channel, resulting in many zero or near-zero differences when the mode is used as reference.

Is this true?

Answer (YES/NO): NO